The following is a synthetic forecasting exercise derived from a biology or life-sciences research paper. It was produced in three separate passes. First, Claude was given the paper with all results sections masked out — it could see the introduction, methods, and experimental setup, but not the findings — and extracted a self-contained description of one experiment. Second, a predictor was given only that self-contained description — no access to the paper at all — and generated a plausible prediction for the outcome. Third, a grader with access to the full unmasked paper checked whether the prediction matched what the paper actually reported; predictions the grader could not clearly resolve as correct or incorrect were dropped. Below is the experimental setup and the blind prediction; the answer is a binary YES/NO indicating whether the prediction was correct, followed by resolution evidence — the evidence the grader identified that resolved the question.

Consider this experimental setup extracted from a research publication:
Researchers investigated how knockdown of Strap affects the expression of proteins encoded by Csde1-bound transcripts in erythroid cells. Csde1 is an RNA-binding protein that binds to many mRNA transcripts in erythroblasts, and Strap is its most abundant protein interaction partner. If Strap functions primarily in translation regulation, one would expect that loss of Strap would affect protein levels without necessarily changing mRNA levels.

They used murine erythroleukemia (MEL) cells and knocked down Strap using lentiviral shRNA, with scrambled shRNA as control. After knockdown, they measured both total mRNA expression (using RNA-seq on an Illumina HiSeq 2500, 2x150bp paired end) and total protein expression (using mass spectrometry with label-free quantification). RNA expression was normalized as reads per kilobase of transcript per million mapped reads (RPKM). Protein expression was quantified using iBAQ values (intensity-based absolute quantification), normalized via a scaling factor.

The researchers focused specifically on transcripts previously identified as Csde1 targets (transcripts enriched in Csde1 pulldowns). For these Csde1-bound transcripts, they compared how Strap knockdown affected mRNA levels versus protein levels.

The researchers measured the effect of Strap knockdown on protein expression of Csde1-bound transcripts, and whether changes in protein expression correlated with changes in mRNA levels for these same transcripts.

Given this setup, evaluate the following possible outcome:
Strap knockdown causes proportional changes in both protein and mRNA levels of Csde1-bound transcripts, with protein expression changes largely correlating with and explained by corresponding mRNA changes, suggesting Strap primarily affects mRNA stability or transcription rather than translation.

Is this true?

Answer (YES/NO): NO